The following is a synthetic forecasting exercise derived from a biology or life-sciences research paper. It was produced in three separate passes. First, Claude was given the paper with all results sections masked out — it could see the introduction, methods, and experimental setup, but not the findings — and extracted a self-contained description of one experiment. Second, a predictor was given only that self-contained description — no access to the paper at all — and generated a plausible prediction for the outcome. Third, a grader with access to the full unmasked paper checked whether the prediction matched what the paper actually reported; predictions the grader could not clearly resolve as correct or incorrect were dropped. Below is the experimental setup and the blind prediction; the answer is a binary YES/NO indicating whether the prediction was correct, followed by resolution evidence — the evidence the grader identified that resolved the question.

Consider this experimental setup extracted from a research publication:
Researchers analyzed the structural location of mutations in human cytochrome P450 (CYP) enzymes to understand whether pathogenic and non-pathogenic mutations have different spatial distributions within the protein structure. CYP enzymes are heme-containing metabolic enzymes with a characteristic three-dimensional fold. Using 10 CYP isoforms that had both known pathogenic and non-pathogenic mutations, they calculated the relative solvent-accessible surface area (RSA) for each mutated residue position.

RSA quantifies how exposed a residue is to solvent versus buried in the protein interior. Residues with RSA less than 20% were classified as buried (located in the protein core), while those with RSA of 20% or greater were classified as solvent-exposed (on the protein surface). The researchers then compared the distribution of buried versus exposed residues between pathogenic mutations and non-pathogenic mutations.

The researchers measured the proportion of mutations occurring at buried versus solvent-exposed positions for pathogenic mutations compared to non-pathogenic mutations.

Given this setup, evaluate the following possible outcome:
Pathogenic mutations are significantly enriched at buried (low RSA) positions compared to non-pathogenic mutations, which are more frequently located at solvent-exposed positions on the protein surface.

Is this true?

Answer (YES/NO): NO